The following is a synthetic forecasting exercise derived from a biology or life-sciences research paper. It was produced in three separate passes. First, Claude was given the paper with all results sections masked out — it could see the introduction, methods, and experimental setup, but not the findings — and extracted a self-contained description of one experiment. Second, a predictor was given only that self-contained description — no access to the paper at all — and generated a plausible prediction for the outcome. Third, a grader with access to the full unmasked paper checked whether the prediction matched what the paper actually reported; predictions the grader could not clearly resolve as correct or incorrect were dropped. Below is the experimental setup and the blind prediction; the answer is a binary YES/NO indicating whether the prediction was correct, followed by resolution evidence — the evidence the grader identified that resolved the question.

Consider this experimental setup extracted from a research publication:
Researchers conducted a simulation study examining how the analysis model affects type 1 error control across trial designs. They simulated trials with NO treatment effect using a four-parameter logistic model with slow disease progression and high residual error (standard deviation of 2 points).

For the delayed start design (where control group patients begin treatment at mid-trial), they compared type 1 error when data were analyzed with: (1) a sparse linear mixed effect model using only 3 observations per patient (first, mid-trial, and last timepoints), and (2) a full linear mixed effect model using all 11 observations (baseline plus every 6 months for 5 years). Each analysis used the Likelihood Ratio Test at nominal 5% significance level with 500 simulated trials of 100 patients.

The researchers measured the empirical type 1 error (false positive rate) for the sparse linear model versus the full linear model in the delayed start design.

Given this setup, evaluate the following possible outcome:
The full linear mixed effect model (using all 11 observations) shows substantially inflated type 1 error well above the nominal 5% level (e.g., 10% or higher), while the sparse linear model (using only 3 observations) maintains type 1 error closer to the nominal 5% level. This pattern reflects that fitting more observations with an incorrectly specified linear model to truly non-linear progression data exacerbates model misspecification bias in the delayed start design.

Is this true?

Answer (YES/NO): NO